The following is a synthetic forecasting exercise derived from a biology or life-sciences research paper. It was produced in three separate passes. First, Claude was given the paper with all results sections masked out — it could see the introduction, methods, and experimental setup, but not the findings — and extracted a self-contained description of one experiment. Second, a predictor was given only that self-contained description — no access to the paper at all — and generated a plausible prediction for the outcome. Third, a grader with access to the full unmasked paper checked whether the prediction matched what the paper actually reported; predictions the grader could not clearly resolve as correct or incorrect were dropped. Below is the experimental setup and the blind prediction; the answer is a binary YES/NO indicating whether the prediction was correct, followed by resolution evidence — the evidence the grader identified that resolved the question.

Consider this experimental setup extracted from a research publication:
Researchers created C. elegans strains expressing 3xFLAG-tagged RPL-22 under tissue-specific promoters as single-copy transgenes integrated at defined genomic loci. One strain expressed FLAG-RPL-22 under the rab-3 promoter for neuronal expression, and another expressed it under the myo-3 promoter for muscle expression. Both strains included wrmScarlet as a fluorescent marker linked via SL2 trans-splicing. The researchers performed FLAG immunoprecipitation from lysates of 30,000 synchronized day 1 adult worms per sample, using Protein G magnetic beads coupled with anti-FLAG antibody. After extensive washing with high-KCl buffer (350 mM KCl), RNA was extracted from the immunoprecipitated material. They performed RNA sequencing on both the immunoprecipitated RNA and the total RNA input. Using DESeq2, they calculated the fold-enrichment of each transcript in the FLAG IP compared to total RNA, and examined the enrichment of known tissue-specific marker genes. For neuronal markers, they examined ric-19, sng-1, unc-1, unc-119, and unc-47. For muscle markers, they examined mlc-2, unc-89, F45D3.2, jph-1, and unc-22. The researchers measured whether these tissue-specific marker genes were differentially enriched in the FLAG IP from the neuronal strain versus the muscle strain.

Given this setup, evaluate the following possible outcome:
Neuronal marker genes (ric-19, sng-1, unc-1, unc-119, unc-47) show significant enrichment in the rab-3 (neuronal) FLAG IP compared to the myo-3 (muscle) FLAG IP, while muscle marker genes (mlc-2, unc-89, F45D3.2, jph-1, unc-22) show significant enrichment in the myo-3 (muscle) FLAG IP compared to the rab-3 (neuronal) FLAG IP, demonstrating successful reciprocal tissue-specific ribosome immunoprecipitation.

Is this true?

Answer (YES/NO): YES